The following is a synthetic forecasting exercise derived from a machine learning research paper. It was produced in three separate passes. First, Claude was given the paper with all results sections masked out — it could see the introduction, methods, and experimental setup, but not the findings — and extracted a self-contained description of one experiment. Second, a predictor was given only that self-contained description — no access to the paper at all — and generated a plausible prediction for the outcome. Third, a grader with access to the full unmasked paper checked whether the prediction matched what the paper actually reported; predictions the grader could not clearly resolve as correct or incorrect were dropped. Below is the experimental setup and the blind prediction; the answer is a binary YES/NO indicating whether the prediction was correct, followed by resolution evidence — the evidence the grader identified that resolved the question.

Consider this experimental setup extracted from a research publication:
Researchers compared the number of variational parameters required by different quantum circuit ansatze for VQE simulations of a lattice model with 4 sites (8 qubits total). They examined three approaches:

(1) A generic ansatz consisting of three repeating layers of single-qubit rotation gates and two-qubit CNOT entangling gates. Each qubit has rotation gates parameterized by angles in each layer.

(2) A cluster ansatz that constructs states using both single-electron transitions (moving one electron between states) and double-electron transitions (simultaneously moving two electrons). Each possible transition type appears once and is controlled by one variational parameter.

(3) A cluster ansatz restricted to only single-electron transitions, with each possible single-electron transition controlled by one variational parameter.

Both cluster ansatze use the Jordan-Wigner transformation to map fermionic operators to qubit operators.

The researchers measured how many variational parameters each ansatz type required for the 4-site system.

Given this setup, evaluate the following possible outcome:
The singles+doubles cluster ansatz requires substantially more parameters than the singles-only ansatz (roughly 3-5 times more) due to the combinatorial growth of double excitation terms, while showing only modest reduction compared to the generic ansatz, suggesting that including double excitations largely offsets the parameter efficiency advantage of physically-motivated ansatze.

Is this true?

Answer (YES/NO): NO